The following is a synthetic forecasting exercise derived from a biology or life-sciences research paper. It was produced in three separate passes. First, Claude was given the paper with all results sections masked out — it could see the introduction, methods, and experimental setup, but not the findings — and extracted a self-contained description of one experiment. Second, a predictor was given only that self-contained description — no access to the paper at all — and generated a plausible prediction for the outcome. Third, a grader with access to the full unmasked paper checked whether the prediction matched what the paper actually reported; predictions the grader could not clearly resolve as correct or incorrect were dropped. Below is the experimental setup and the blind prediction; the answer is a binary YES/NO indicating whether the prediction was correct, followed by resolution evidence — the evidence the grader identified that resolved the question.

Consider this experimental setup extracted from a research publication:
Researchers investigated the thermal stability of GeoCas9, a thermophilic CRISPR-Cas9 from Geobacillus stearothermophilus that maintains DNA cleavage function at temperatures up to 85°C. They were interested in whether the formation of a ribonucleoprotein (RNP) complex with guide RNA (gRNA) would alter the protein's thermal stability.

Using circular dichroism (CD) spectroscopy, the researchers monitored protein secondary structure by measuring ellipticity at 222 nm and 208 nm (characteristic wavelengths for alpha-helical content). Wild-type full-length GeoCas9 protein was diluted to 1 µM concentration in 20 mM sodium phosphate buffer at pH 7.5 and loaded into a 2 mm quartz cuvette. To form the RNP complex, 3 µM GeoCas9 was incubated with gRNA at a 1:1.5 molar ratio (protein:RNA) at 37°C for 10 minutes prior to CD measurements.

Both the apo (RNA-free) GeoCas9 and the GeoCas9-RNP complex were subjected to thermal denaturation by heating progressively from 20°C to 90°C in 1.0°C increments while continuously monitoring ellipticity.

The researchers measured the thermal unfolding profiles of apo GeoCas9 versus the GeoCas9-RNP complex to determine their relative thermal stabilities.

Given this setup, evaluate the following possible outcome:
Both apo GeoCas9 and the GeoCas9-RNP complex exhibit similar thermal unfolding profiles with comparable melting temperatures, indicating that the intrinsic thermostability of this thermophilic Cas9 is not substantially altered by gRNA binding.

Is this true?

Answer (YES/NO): NO